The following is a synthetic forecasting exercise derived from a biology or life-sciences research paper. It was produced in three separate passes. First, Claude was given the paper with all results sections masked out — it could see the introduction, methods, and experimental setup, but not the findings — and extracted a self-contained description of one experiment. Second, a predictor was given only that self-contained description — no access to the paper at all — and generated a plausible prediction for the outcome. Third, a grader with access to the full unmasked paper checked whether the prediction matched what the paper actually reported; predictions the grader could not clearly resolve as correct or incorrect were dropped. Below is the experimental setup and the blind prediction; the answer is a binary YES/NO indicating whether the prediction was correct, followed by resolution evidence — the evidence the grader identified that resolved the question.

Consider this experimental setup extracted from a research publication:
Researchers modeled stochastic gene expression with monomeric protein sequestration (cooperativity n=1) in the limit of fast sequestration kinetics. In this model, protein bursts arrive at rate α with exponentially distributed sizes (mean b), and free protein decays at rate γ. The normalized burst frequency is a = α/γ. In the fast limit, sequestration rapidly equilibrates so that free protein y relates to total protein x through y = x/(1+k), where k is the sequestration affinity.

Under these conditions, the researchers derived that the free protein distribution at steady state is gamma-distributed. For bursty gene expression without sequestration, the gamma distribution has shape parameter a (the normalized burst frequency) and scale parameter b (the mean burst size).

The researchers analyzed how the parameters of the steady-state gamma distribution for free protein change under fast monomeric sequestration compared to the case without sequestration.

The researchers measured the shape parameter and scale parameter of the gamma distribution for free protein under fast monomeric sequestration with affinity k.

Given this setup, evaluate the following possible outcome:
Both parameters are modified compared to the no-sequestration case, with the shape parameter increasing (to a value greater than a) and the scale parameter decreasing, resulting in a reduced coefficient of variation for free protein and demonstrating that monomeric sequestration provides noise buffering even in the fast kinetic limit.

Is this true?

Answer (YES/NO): YES